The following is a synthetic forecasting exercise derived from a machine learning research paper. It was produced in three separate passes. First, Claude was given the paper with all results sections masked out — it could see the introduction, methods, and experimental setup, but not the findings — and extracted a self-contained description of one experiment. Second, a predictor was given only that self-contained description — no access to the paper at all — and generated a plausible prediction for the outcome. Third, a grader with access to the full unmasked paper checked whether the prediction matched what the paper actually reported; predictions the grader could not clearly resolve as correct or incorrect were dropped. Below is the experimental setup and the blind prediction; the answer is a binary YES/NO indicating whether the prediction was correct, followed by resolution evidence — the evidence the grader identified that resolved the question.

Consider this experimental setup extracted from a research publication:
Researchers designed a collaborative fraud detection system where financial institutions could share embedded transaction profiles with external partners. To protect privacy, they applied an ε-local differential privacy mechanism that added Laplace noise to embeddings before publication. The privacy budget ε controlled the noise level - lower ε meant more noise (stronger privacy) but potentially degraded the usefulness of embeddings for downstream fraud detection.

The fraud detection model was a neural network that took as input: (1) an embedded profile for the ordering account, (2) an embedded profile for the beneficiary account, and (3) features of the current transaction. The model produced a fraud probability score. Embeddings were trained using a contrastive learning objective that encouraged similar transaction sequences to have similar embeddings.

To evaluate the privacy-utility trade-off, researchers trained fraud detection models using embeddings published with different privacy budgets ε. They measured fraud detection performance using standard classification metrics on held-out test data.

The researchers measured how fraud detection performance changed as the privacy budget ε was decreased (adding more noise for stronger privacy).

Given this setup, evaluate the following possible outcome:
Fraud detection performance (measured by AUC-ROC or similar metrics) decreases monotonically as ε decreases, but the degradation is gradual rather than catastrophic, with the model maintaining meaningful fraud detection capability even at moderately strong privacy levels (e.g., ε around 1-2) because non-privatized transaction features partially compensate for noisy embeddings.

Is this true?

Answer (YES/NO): YES